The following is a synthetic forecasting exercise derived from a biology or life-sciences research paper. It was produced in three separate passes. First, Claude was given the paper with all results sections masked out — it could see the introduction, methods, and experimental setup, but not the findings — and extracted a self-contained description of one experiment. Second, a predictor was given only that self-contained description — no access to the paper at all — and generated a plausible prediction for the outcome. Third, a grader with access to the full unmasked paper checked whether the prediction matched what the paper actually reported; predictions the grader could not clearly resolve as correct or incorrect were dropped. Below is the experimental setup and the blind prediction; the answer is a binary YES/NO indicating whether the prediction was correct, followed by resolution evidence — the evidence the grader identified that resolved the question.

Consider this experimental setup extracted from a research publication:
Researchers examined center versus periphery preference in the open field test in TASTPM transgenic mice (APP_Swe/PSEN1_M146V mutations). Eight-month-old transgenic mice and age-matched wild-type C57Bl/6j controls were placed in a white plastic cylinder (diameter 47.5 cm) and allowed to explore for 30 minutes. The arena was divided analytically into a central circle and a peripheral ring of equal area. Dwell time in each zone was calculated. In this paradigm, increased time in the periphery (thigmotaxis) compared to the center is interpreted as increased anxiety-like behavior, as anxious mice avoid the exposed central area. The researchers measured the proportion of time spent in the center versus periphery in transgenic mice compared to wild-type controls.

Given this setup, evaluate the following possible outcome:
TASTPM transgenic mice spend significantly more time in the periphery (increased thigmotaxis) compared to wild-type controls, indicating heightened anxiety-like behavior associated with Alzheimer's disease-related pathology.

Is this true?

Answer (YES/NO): YES